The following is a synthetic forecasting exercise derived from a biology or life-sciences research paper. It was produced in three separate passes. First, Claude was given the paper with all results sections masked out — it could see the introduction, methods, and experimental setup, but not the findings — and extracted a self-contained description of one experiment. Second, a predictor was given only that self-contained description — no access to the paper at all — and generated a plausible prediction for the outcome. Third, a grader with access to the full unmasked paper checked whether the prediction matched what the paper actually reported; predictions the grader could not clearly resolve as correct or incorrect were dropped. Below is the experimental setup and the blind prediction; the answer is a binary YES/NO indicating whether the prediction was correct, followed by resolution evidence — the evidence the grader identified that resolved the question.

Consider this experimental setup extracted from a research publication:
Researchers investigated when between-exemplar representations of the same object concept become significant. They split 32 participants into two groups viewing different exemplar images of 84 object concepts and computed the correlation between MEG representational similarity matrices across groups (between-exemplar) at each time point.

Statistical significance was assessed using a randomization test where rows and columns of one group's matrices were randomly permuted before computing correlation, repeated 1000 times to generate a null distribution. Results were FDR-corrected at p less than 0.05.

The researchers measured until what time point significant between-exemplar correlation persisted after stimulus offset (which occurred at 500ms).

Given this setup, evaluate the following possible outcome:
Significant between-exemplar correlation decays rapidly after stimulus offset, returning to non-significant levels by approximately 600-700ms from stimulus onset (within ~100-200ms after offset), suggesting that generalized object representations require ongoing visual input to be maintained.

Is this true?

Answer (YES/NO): NO